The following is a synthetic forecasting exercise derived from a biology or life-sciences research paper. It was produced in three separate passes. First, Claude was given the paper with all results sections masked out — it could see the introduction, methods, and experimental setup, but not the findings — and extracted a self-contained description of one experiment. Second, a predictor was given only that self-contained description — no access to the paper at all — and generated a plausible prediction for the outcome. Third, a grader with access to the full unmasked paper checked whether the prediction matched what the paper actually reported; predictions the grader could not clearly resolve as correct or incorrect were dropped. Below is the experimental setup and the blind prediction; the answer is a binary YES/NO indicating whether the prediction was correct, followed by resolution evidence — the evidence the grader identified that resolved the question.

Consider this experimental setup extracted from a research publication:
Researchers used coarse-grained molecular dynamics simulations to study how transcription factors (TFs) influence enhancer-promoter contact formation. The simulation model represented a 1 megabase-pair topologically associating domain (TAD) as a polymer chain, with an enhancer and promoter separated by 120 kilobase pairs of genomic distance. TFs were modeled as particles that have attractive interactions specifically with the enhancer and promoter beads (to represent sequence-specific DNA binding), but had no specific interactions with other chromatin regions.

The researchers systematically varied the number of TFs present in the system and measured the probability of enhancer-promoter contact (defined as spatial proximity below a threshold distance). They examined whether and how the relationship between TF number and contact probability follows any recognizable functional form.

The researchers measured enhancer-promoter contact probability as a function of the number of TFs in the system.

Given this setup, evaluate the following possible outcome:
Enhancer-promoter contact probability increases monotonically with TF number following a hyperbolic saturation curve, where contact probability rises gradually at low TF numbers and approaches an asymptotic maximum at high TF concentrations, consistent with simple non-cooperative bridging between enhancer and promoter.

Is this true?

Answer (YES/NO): NO